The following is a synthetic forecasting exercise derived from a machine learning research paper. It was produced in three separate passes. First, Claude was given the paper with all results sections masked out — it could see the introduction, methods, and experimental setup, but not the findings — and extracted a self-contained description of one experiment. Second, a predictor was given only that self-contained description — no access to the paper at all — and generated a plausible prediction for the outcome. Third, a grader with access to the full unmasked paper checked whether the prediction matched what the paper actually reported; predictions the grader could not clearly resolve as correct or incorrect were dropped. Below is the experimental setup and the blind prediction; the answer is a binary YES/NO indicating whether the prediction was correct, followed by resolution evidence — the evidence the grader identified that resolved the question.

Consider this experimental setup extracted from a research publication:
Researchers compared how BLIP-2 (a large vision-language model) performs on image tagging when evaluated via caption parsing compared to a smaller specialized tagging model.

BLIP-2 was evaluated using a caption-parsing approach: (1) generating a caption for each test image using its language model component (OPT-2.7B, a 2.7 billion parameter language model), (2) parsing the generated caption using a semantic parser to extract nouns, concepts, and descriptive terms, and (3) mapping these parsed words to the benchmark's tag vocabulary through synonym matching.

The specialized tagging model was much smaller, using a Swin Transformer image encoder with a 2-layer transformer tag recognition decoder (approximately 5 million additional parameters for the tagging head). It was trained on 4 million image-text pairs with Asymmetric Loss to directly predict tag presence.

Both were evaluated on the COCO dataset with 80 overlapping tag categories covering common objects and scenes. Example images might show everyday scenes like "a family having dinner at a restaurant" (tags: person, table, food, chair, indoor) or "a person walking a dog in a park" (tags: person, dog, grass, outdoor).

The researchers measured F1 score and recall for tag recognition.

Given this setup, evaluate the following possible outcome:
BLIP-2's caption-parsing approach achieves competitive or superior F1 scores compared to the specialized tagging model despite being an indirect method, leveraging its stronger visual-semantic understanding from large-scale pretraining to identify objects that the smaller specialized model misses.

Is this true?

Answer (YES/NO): NO